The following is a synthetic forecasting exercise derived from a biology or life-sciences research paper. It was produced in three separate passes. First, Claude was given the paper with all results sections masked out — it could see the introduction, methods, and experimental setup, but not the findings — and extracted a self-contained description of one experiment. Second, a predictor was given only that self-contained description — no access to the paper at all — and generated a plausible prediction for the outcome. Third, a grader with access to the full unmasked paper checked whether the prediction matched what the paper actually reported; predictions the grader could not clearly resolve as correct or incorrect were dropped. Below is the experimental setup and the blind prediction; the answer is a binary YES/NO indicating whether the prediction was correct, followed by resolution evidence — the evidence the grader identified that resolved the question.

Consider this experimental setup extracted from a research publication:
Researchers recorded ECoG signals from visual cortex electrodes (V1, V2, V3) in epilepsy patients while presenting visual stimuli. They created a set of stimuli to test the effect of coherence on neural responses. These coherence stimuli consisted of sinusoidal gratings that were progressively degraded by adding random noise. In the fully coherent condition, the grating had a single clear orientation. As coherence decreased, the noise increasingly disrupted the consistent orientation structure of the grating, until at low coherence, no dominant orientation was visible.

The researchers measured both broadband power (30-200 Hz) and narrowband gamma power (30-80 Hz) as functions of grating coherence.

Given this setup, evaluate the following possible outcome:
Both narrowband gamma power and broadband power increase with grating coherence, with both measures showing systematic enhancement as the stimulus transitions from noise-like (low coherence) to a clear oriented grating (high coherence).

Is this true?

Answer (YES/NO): NO